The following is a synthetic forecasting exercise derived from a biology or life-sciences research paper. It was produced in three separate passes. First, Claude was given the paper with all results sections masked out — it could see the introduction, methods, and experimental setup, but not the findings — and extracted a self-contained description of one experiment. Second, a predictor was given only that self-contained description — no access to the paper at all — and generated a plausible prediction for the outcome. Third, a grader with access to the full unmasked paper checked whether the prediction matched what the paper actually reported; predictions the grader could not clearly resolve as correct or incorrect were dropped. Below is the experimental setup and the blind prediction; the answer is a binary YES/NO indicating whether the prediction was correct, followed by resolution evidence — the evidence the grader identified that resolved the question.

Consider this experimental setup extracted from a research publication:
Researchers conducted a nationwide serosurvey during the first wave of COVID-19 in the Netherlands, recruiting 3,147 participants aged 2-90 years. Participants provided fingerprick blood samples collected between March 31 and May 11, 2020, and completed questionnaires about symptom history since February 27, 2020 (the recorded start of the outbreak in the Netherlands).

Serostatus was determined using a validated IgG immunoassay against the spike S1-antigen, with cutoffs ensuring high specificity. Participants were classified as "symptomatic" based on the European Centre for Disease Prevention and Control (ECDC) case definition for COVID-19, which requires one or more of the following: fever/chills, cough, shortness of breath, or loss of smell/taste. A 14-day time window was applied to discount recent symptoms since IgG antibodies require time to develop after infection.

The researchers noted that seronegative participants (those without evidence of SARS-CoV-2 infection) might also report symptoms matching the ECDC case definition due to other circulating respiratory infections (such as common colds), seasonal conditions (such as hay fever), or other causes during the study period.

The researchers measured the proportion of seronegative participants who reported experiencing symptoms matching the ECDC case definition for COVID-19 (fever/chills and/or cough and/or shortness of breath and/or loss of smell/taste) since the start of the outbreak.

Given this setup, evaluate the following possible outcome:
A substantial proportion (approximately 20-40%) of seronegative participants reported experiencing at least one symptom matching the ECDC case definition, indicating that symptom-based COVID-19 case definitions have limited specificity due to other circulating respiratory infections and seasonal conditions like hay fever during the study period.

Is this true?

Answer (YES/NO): YES